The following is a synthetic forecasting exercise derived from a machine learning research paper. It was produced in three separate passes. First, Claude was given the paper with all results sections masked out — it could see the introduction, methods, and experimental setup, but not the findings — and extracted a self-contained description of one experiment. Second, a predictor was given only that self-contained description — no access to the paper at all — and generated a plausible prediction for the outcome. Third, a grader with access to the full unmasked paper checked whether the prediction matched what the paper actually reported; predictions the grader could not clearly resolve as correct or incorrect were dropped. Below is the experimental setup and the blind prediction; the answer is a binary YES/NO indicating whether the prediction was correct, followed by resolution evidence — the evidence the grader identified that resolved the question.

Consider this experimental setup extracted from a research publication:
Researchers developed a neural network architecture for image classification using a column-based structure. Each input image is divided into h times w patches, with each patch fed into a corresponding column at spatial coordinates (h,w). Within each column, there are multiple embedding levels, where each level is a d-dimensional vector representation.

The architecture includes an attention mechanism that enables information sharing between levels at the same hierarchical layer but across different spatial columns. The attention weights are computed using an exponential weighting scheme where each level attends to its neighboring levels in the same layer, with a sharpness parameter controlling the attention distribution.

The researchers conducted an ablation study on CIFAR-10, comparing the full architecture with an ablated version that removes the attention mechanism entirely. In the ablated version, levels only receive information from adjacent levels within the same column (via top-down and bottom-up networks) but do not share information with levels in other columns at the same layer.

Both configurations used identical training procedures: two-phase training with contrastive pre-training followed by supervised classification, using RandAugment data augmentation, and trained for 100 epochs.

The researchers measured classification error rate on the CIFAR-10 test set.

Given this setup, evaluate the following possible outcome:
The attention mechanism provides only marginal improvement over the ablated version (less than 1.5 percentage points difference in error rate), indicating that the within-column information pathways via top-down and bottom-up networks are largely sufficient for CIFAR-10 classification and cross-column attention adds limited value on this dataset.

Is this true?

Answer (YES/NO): NO